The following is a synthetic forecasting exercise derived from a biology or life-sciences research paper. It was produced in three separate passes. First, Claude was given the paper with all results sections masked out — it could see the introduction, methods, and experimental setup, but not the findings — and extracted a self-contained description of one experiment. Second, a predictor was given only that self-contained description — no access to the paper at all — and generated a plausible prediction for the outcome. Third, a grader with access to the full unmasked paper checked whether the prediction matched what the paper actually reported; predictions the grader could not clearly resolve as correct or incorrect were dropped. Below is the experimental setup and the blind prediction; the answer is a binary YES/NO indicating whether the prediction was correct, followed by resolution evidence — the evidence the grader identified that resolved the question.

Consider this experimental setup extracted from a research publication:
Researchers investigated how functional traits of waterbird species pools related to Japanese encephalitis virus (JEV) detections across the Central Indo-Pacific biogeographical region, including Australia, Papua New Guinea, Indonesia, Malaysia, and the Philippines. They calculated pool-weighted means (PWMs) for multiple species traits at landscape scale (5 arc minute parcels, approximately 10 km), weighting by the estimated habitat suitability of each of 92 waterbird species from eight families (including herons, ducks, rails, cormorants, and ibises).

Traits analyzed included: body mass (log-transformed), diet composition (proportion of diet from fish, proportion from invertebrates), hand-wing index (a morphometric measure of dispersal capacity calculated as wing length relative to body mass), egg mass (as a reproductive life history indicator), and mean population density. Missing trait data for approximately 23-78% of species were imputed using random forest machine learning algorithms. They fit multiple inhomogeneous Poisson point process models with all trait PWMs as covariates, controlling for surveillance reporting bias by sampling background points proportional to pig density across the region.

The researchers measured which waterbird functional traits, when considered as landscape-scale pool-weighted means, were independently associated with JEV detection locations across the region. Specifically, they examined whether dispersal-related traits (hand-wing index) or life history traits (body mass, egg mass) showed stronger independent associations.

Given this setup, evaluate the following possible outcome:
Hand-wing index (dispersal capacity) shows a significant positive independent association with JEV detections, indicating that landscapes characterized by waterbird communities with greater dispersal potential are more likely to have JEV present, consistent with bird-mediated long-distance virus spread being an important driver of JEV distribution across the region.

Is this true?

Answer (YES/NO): YES